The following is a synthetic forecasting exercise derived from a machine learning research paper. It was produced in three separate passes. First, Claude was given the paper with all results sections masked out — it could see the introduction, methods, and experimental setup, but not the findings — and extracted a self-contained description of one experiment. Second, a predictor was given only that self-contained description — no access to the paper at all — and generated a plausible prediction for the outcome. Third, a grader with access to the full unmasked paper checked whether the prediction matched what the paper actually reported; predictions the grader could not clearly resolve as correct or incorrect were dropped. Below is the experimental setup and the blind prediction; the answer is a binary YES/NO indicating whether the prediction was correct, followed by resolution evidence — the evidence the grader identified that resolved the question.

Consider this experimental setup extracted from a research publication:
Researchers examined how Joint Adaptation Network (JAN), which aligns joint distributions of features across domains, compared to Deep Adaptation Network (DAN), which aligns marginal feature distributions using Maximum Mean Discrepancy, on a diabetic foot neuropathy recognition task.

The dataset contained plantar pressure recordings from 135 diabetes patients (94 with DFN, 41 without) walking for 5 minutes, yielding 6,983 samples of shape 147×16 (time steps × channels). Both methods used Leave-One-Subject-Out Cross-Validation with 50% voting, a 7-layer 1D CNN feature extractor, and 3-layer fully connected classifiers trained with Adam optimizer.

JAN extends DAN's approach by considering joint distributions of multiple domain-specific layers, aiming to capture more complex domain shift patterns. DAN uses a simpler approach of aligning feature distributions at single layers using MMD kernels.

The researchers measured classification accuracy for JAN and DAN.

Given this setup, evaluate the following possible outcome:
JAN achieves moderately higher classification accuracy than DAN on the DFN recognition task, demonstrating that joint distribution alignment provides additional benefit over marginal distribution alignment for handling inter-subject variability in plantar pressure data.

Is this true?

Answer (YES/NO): NO